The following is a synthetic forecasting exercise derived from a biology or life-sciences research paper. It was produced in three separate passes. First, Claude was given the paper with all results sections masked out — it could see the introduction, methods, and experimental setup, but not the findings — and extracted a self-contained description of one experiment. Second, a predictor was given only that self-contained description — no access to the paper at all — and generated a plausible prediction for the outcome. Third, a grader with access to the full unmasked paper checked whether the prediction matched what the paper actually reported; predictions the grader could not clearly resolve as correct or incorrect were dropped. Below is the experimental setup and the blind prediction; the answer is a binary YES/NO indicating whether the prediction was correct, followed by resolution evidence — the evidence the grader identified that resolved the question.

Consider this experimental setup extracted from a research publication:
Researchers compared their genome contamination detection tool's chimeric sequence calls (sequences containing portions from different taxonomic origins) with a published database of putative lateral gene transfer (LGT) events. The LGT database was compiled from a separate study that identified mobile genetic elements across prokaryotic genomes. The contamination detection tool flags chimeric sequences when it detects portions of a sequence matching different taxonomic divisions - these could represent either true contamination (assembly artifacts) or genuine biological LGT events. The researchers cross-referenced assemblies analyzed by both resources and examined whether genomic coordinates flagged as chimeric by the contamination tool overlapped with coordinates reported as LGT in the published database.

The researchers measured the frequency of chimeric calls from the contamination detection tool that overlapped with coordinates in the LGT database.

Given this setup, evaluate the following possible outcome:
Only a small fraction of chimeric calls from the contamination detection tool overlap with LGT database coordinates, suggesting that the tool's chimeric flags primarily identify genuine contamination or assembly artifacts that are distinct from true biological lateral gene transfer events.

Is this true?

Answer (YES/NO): NO